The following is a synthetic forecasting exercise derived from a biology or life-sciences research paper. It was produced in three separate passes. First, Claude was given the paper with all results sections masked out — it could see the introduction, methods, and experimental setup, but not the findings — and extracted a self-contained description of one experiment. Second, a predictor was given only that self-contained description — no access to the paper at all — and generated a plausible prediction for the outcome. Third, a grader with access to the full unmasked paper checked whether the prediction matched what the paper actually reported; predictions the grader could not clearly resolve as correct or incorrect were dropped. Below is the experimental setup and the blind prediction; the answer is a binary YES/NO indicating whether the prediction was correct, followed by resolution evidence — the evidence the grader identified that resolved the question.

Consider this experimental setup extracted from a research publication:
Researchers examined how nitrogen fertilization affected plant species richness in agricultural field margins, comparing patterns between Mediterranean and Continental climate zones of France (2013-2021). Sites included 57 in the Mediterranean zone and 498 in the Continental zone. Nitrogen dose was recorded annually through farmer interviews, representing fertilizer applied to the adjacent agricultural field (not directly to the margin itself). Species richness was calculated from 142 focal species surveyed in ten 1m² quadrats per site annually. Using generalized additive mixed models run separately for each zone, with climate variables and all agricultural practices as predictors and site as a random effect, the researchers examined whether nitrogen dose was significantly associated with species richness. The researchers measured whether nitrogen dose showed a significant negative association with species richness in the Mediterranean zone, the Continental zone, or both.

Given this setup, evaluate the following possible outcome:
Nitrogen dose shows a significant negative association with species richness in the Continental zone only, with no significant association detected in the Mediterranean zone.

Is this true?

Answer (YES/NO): NO